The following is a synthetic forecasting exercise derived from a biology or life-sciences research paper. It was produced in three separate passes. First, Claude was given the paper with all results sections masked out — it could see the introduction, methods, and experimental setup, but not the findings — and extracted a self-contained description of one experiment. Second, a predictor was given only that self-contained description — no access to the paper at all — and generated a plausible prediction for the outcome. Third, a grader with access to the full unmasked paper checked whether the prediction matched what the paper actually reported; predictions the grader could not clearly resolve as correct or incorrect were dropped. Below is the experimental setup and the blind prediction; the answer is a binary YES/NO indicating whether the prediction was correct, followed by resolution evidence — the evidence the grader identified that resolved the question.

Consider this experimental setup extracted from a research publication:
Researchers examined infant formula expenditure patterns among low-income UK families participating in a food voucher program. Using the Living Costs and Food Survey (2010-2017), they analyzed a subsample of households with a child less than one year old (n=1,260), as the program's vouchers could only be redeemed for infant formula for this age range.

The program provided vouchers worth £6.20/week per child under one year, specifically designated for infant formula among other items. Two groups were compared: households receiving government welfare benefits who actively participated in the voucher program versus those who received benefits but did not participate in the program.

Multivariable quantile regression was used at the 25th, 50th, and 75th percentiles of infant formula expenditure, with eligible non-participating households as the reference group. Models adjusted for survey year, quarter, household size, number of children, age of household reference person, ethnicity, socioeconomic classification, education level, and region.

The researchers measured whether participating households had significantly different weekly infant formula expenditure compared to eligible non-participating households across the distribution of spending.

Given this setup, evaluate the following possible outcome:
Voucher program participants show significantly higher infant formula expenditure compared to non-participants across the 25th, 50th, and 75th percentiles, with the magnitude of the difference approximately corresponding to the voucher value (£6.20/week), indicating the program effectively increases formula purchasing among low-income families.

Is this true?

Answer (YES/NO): NO